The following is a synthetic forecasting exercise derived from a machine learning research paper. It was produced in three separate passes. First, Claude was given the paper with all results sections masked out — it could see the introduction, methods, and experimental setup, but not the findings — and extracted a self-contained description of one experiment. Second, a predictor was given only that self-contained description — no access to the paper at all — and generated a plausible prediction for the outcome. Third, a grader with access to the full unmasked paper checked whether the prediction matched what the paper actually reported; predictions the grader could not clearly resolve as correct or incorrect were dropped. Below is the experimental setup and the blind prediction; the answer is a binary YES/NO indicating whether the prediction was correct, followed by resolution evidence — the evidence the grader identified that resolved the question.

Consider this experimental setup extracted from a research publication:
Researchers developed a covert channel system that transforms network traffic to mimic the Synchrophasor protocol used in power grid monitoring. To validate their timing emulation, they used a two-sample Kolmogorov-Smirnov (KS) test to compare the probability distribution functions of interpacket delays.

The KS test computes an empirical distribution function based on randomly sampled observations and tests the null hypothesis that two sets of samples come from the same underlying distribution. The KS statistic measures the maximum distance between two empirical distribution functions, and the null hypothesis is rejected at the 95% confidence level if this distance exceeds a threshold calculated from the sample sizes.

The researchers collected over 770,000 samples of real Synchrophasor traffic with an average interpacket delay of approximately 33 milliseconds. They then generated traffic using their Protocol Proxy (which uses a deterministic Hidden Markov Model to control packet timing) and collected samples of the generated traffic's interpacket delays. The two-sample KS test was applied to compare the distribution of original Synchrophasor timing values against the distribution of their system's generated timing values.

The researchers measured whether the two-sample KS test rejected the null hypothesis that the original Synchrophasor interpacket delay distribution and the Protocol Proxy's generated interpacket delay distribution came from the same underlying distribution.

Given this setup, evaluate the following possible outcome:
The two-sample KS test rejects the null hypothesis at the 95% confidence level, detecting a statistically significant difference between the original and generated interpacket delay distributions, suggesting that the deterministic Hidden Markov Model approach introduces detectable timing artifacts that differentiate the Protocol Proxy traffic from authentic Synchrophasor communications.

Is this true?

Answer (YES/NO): NO